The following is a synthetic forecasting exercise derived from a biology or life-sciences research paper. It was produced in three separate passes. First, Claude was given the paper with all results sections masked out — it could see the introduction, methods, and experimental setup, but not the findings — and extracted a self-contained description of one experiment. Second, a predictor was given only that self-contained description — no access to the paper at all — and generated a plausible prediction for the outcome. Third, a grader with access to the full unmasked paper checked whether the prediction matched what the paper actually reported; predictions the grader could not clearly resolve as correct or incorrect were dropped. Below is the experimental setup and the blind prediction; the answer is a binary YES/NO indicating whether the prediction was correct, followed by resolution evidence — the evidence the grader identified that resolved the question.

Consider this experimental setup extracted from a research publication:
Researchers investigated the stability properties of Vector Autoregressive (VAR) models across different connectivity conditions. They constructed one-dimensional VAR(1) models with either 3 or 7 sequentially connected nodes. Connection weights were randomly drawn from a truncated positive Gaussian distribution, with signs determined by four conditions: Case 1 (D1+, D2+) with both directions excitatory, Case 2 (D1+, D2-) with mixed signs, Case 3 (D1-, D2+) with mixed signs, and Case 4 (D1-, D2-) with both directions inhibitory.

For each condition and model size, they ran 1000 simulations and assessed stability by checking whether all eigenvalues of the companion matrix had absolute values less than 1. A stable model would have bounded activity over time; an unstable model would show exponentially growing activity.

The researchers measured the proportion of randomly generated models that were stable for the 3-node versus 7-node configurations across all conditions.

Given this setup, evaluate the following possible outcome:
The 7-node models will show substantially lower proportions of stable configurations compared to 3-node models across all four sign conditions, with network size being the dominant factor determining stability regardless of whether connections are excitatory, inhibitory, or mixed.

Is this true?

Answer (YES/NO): YES